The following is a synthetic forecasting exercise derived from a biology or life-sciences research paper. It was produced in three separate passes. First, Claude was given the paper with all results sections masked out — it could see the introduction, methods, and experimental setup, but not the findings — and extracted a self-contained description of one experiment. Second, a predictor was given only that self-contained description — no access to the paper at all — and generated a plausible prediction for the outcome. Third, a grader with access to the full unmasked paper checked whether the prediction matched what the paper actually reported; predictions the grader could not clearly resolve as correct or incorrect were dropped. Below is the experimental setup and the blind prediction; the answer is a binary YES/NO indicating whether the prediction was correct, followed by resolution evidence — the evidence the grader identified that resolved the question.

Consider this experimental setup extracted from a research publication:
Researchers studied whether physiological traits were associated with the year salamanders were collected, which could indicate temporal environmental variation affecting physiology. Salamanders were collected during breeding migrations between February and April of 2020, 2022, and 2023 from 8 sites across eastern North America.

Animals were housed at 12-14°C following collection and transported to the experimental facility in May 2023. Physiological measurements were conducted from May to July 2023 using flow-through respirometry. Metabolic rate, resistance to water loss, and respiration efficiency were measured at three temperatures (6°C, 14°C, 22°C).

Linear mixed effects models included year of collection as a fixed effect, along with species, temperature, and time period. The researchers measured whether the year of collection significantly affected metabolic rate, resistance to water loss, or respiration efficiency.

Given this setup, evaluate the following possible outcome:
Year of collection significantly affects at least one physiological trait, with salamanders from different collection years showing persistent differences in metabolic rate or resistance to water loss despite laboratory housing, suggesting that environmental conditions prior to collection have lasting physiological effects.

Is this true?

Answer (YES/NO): NO